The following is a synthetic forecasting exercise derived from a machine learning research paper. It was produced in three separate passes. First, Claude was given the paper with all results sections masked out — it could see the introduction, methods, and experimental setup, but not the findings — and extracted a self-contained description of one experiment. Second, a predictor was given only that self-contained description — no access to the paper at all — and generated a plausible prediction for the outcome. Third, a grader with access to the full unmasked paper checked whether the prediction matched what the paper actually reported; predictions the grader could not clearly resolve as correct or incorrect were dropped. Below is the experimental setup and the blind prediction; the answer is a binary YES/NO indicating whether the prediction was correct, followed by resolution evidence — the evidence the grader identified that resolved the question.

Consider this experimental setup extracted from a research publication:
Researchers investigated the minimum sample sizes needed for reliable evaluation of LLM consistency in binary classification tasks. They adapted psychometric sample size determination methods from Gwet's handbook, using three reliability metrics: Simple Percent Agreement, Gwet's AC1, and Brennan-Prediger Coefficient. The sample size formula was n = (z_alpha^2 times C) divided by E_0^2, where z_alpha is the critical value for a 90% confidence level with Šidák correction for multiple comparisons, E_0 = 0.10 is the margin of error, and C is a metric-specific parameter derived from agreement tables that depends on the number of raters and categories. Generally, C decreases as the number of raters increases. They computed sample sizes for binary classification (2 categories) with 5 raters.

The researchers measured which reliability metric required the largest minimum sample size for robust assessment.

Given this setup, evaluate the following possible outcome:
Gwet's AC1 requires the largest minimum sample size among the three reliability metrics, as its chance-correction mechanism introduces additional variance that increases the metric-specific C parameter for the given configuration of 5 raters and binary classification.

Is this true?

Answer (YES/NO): NO